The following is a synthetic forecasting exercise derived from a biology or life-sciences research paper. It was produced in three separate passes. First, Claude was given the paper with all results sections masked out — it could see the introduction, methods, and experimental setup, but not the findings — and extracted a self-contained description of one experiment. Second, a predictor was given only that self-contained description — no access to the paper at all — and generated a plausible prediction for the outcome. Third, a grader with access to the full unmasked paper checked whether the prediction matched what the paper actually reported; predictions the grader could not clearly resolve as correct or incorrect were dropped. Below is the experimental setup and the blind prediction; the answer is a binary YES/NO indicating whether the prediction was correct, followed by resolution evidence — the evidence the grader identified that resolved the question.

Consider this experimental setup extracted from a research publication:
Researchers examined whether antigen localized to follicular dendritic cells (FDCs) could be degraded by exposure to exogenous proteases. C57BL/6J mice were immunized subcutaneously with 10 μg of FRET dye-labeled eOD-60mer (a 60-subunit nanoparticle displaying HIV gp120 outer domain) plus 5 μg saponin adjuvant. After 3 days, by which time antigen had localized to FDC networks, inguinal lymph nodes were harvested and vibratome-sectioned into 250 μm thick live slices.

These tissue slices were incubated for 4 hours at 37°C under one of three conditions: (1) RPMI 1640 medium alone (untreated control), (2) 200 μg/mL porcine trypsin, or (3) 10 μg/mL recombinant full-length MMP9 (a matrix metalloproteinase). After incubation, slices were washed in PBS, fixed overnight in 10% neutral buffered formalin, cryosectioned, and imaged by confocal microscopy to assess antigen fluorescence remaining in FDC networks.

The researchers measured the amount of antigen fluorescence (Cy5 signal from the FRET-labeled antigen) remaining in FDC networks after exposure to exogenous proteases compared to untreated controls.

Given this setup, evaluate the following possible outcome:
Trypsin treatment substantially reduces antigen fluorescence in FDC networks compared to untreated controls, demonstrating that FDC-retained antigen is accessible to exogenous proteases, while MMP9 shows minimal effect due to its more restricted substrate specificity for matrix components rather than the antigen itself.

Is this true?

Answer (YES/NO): NO